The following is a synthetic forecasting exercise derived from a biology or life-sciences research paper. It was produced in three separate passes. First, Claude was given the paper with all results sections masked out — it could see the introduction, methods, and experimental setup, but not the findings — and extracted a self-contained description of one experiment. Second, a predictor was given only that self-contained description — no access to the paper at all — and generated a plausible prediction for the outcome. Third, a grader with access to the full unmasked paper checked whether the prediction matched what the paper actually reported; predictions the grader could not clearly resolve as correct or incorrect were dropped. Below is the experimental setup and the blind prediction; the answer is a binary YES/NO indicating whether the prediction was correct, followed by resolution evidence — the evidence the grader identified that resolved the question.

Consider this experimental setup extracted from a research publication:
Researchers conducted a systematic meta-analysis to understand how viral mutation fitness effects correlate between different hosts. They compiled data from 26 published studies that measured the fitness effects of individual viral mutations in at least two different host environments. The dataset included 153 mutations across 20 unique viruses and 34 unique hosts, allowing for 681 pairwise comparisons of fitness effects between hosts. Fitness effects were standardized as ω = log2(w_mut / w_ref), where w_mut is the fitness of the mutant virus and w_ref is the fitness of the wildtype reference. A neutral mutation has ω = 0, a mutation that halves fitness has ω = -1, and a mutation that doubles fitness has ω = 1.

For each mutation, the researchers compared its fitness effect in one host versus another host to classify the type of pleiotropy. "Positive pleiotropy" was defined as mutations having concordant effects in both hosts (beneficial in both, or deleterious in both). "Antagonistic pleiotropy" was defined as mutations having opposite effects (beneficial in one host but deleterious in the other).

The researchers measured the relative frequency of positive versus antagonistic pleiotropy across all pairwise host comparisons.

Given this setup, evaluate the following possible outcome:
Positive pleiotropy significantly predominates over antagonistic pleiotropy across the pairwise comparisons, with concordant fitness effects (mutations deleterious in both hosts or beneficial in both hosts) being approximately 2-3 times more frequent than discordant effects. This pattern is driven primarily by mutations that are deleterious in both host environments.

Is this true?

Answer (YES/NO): NO